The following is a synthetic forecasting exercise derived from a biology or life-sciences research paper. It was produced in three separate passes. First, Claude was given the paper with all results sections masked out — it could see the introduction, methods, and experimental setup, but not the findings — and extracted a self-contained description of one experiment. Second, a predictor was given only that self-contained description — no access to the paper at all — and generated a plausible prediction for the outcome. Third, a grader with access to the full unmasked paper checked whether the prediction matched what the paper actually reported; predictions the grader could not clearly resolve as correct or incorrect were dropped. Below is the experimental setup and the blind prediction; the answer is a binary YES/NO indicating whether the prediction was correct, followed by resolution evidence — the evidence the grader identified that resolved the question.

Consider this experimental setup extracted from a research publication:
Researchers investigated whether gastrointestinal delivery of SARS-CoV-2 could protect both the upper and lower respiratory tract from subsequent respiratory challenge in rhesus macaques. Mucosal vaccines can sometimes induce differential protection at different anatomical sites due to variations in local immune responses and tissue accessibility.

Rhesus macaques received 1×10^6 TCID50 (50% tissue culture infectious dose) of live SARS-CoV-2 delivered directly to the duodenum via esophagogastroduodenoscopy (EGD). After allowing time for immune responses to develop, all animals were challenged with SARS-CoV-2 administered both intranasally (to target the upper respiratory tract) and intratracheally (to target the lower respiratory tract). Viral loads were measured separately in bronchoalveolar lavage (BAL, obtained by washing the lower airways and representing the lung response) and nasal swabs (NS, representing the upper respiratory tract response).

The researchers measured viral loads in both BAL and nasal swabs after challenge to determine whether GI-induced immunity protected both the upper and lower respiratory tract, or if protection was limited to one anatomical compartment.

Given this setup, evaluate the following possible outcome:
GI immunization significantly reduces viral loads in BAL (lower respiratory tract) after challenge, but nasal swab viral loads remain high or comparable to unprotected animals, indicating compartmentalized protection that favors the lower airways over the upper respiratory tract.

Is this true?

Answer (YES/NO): NO